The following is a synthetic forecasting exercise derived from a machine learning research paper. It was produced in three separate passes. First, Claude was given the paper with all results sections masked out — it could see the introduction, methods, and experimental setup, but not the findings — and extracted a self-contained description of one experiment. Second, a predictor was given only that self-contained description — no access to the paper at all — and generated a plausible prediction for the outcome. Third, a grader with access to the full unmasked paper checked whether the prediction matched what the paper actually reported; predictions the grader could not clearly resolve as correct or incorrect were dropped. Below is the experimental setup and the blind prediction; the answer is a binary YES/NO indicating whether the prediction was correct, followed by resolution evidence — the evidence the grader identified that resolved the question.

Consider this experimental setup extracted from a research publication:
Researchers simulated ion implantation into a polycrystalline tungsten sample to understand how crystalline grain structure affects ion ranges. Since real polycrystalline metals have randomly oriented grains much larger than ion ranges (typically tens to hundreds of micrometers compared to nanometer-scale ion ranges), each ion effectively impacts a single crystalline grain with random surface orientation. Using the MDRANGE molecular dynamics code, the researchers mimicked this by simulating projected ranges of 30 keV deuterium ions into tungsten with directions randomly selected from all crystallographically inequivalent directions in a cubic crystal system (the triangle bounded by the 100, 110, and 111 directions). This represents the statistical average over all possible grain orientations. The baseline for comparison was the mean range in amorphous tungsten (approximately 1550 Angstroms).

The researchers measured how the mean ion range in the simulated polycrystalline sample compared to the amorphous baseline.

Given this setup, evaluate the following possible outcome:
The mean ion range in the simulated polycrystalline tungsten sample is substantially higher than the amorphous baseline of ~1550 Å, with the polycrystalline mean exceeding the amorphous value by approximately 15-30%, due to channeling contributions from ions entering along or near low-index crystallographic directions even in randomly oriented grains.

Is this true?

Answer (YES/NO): NO